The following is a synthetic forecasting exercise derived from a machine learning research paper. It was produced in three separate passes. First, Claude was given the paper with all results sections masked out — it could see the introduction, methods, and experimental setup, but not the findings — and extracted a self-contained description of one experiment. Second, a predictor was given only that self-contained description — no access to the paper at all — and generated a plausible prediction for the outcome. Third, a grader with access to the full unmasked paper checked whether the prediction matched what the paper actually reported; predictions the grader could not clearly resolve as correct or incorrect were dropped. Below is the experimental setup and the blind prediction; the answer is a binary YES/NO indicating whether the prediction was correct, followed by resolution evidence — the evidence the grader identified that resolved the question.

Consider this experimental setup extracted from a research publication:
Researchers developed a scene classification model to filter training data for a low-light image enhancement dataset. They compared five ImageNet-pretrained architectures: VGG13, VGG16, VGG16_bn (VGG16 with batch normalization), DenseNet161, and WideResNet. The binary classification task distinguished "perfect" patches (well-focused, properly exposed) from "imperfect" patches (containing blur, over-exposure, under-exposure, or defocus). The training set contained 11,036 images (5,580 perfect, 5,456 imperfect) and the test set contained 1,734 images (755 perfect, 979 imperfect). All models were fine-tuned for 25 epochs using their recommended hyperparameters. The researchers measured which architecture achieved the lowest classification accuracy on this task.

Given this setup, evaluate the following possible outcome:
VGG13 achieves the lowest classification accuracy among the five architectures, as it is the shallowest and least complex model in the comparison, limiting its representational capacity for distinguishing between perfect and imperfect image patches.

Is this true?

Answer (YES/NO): NO